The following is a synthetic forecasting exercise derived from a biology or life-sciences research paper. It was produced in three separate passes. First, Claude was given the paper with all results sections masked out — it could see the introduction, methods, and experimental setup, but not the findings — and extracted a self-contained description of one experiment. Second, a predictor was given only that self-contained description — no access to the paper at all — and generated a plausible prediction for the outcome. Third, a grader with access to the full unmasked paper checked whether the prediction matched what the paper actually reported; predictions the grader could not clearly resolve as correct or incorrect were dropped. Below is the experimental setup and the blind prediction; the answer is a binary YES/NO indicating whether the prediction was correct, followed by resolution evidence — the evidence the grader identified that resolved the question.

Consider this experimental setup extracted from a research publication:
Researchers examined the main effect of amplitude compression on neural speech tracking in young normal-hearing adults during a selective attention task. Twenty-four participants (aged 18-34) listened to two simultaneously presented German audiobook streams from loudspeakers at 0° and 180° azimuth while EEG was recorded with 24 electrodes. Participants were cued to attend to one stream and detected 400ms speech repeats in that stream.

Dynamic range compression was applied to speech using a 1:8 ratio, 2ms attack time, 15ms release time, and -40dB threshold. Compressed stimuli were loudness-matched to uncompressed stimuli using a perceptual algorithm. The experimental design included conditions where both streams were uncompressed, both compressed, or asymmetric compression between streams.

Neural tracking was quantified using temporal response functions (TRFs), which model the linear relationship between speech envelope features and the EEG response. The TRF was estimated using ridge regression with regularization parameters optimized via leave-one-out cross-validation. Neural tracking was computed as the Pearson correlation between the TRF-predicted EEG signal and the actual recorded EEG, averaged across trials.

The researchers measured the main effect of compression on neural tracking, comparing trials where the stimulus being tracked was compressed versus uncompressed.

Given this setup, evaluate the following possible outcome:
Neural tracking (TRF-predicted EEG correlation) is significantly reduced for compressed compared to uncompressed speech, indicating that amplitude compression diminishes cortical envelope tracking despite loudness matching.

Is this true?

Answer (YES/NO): YES